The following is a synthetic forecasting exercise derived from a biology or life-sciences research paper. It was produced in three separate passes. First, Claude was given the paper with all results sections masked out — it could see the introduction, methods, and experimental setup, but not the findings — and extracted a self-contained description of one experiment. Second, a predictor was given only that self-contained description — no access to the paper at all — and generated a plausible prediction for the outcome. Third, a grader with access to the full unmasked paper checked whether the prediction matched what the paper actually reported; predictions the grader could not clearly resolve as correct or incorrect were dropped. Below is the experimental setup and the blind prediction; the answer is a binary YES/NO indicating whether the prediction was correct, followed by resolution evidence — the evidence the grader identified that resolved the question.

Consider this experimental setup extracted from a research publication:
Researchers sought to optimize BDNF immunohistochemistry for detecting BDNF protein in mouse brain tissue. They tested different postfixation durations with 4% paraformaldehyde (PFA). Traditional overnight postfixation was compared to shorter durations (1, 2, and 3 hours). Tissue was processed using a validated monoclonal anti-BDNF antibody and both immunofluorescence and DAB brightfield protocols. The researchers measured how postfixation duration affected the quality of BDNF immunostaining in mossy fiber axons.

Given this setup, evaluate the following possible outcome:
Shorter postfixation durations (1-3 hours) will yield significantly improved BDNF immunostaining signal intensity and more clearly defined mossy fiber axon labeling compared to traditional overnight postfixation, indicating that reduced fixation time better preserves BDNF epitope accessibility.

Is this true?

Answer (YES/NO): NO